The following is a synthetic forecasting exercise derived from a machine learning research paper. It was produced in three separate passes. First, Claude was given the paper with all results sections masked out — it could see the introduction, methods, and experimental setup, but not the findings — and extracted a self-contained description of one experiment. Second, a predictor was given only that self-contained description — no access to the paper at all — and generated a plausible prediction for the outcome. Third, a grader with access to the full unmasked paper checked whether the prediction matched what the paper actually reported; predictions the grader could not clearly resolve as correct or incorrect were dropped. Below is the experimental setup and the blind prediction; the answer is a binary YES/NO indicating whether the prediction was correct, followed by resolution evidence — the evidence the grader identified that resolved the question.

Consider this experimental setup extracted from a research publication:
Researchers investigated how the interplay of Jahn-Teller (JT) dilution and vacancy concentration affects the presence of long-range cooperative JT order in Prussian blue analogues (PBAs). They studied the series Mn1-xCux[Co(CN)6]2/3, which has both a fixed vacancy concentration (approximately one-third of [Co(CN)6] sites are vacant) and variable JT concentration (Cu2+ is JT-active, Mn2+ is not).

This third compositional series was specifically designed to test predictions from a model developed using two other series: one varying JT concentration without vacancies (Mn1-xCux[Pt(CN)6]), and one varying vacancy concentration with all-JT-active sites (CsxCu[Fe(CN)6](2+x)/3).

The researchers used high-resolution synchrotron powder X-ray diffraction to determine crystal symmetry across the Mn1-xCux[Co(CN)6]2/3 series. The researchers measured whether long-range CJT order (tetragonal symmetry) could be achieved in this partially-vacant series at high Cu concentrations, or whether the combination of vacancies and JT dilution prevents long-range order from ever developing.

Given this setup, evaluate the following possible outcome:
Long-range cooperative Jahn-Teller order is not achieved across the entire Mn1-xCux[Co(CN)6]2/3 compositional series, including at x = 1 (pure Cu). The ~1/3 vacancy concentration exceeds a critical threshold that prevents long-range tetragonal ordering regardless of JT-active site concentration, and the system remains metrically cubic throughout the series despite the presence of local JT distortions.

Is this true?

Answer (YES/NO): YES